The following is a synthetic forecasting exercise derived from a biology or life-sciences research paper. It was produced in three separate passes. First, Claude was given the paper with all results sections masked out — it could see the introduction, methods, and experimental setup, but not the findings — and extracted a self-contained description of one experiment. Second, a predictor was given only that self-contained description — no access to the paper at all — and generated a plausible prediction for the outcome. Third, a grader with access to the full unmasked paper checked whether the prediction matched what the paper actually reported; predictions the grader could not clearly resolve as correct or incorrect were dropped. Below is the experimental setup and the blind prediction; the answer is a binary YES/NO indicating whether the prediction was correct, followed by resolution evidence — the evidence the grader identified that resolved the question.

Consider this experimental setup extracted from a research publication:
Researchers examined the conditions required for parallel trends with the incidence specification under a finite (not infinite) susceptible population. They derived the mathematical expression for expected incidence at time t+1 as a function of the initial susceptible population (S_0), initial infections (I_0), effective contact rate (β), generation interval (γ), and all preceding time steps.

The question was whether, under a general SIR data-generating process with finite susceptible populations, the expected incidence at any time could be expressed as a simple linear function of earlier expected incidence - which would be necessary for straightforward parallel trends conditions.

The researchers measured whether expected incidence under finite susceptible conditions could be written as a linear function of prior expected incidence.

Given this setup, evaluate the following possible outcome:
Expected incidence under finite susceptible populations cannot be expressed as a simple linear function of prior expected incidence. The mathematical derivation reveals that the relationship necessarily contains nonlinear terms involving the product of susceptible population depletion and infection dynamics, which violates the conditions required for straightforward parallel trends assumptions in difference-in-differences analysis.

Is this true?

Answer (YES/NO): YES